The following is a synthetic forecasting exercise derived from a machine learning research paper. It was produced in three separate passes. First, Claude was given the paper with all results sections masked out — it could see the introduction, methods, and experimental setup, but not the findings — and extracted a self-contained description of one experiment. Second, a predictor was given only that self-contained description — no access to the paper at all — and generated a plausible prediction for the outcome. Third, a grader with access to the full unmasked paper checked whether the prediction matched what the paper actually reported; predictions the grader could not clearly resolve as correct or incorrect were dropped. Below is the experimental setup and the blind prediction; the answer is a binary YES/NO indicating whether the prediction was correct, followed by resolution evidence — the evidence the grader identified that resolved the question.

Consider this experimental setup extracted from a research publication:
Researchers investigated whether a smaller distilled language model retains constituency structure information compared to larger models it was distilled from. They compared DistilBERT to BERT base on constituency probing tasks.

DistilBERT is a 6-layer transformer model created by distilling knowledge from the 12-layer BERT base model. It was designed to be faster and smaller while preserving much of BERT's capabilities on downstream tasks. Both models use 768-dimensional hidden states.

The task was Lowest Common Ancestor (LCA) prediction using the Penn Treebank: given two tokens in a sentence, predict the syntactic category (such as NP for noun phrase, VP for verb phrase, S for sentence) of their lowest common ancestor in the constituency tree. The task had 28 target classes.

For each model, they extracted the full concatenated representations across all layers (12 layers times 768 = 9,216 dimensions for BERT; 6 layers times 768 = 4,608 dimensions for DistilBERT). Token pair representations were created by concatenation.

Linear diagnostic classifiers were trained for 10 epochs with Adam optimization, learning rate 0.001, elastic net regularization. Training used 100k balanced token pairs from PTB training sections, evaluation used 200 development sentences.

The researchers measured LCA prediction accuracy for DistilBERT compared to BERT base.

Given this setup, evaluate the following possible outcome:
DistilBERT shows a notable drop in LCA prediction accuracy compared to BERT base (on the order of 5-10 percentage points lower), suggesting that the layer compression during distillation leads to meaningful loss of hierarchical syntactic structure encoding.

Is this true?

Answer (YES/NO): NO